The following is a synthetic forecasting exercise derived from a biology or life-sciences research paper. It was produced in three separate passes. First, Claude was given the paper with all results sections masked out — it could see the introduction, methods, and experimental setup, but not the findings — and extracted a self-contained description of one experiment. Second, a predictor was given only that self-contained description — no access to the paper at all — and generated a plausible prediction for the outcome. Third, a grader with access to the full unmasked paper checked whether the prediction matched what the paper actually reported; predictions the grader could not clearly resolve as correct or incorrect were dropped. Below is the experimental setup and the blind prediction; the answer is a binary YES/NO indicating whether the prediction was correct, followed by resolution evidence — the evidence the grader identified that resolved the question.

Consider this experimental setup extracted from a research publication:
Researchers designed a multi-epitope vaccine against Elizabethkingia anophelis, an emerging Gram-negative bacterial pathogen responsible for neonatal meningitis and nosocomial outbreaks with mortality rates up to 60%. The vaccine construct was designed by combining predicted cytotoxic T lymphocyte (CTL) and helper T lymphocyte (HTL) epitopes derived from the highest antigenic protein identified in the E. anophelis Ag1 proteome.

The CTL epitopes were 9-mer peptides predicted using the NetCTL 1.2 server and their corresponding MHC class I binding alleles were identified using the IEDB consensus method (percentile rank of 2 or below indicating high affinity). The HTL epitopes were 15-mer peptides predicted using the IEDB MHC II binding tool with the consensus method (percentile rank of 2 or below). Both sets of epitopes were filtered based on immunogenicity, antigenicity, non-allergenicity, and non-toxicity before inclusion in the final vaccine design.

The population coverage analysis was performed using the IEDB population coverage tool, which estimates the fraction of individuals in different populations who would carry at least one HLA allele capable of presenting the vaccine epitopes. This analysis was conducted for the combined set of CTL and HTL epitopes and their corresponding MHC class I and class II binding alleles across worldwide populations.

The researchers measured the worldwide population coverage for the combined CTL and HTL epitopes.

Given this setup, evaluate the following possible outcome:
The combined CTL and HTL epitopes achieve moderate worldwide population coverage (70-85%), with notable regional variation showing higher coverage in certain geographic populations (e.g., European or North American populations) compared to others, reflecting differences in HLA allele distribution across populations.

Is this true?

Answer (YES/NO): NO